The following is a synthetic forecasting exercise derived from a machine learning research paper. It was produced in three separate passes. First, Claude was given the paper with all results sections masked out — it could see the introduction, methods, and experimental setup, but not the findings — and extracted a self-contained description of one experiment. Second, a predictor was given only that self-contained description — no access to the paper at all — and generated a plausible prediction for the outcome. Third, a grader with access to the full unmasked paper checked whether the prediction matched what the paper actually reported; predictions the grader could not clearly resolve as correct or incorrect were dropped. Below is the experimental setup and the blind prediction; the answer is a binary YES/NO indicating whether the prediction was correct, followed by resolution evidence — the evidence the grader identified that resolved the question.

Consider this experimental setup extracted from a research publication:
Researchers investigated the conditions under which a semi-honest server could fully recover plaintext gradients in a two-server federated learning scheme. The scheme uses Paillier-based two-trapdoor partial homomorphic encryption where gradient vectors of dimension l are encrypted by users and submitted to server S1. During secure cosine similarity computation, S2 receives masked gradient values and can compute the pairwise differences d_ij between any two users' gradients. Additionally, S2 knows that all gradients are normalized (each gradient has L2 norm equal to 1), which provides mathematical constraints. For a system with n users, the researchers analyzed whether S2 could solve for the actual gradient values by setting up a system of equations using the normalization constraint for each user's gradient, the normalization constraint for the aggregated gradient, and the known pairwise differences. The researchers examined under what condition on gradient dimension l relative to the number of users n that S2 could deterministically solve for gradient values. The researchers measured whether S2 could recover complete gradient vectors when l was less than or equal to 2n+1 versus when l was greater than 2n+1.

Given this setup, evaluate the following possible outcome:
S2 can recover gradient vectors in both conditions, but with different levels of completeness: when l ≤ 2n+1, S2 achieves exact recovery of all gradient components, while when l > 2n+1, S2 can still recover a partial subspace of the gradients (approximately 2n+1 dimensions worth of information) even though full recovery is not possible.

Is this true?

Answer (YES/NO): NO